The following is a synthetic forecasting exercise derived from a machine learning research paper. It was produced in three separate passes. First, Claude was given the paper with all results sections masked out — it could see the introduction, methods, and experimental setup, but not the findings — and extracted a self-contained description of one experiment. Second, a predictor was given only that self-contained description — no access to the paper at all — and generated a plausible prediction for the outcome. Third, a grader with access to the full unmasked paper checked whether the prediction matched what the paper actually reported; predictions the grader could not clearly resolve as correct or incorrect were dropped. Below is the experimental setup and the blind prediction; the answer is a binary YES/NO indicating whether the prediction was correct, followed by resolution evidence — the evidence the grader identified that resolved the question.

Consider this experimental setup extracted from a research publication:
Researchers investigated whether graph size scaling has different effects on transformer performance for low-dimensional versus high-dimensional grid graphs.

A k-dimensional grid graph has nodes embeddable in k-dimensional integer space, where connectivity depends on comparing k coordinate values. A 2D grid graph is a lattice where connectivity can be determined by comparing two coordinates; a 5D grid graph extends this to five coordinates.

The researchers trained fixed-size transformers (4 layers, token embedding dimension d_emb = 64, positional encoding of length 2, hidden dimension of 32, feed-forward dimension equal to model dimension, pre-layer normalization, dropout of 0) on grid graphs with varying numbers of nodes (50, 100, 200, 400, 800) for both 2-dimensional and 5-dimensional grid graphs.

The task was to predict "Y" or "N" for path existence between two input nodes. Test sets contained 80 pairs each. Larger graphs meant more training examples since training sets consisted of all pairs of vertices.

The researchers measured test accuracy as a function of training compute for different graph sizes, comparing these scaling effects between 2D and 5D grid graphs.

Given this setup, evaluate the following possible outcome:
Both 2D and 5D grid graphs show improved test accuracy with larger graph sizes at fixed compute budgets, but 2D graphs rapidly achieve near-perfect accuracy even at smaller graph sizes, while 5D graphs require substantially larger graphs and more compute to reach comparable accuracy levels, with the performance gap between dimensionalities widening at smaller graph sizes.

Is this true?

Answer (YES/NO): NO